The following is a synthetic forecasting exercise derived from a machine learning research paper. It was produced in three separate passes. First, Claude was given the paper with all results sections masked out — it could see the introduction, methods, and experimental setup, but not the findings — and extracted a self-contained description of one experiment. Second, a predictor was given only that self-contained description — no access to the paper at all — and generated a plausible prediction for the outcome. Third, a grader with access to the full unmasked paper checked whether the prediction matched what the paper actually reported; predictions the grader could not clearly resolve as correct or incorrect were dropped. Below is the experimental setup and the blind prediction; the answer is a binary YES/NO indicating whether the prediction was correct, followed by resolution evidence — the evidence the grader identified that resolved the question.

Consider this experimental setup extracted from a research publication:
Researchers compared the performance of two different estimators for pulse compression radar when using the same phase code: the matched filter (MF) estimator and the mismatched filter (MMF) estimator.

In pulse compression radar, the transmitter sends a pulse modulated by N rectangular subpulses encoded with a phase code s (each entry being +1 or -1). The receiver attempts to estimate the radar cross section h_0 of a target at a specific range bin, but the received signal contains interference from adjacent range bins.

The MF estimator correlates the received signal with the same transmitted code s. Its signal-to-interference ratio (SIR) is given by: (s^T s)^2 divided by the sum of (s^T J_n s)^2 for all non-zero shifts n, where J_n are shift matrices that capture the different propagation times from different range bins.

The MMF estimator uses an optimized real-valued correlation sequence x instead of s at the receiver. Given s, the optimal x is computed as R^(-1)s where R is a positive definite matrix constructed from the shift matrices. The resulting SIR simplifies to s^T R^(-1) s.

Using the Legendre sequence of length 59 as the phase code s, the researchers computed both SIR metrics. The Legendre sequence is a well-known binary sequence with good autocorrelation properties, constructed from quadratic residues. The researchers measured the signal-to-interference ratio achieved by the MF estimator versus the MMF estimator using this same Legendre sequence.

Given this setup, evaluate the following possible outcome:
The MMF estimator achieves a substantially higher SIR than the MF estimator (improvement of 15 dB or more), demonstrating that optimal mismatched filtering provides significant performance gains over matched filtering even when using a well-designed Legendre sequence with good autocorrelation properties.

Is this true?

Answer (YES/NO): NO